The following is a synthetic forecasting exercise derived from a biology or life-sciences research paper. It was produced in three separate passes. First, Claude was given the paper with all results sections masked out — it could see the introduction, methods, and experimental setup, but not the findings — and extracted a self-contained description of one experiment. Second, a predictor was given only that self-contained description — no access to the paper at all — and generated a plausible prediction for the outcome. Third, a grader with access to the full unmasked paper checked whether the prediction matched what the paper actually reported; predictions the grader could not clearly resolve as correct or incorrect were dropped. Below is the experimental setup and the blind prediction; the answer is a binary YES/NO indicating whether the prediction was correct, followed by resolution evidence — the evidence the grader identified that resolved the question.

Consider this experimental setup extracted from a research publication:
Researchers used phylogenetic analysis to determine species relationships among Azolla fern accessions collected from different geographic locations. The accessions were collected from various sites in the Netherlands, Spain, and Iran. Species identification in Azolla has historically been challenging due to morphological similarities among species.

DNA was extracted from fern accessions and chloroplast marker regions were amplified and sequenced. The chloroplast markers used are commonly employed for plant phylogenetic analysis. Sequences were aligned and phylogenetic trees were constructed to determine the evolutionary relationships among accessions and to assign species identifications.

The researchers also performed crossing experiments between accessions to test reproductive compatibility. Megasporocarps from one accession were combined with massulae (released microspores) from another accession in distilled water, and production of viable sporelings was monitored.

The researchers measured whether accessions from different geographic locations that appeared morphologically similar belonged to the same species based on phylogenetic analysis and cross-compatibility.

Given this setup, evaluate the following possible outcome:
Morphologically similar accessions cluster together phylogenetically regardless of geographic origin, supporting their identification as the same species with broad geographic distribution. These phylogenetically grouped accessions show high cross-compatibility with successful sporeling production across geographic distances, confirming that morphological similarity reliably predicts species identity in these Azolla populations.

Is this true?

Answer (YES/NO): YES